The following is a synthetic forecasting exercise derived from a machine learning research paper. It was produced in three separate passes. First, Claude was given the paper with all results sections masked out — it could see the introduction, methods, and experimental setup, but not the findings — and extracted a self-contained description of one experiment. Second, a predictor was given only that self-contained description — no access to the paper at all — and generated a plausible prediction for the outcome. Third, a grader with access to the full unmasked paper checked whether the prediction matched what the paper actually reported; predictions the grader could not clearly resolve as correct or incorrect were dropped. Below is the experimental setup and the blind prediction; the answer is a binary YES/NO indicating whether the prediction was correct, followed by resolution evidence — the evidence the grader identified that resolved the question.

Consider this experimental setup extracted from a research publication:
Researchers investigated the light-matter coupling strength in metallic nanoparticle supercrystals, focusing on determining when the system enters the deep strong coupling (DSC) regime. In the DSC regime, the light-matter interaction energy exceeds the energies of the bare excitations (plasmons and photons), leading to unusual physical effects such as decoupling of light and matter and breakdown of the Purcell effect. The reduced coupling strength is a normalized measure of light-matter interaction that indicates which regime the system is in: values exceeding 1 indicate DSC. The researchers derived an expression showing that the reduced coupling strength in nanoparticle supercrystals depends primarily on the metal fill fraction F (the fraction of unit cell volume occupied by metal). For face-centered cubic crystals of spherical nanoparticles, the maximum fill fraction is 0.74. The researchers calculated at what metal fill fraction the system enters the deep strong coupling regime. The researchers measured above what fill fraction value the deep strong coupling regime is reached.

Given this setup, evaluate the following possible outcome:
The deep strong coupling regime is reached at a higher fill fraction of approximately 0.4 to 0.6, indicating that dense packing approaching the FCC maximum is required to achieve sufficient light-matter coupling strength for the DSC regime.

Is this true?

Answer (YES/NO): NO